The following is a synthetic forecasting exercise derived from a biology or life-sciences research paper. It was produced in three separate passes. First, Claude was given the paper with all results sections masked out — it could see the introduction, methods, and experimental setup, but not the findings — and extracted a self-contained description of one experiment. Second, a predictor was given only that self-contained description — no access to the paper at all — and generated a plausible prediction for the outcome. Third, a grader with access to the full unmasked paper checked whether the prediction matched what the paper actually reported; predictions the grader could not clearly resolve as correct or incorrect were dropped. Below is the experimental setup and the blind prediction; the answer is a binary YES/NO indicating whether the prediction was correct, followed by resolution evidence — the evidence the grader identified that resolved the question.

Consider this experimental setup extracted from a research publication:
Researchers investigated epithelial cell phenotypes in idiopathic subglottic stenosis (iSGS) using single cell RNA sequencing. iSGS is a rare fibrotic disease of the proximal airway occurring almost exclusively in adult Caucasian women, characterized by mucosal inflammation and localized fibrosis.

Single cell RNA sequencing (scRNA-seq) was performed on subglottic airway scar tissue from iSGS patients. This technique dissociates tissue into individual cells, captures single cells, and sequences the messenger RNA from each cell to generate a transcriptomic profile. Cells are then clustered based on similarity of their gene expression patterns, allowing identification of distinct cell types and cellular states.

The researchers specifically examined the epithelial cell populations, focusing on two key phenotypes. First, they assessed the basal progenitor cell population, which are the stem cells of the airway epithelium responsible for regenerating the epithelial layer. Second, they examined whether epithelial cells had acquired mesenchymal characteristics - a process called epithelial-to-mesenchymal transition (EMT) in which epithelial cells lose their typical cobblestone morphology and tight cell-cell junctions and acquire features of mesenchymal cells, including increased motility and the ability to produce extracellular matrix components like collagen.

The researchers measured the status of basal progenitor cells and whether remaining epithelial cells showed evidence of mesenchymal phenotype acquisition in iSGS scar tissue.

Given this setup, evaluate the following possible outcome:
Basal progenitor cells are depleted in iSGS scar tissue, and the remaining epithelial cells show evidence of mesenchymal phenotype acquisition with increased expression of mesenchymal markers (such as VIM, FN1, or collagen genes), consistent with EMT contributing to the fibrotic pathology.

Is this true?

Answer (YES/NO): YES